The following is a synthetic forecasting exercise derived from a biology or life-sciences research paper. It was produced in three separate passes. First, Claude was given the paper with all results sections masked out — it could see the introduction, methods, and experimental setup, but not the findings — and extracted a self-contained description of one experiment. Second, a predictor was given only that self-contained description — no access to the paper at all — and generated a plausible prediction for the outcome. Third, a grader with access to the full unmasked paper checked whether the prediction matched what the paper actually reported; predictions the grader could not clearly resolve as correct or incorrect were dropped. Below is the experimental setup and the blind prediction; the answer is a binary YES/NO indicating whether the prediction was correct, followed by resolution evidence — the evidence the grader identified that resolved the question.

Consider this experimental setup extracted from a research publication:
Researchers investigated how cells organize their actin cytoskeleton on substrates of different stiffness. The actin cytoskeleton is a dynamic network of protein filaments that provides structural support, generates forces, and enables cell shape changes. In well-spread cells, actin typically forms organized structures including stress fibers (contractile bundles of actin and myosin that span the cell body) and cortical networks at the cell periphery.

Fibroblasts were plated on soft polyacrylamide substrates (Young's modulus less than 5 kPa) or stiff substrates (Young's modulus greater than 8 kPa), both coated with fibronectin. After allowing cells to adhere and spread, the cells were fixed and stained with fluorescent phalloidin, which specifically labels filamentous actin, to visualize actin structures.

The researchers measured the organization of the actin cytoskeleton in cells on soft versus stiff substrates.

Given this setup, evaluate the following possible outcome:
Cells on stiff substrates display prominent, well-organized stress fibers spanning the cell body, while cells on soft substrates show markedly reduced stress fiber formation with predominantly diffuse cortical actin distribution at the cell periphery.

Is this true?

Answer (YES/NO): YES